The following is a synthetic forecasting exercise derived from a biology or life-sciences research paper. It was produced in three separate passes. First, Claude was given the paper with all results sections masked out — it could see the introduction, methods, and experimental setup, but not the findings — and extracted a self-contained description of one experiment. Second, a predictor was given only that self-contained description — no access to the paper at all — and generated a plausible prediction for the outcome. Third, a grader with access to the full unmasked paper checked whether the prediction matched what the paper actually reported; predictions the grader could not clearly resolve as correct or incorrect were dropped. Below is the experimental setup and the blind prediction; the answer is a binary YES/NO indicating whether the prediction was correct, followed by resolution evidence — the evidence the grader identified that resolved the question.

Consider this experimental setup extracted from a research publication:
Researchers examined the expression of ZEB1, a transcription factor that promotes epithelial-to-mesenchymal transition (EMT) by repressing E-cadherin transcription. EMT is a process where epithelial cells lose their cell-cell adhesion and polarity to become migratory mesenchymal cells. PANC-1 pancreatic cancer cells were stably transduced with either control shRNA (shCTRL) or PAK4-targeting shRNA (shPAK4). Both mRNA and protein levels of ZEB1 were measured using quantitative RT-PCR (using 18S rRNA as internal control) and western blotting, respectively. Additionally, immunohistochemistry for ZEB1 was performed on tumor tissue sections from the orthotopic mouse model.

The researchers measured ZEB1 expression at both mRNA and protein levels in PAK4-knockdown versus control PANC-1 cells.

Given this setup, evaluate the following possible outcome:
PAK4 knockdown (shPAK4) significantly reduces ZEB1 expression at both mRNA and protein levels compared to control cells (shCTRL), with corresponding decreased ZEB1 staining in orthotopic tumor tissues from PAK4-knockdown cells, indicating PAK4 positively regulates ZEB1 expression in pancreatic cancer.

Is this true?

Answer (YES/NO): NO